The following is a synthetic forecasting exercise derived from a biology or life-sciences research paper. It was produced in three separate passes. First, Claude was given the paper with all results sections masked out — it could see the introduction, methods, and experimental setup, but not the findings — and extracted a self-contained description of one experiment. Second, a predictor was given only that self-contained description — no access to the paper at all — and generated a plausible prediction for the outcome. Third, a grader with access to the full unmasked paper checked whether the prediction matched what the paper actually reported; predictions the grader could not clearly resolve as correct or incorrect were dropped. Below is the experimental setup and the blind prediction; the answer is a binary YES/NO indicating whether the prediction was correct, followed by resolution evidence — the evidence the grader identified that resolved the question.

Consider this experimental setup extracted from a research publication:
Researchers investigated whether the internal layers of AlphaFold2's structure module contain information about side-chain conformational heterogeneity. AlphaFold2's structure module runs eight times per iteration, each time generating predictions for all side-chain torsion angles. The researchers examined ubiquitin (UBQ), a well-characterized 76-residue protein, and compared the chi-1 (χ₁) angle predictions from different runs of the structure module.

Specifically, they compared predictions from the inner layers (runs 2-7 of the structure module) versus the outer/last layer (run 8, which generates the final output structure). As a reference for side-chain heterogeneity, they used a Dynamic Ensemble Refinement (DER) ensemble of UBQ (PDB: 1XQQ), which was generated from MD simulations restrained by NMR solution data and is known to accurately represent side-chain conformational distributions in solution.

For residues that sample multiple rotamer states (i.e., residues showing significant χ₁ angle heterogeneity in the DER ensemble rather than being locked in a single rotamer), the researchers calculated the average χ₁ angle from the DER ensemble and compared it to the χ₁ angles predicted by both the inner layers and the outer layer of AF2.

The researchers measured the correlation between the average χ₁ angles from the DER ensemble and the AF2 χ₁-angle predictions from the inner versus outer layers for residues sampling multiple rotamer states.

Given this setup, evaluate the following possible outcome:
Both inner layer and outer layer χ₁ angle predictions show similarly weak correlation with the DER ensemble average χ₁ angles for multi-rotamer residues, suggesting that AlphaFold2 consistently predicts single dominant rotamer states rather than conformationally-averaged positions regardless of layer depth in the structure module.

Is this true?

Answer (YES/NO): NO